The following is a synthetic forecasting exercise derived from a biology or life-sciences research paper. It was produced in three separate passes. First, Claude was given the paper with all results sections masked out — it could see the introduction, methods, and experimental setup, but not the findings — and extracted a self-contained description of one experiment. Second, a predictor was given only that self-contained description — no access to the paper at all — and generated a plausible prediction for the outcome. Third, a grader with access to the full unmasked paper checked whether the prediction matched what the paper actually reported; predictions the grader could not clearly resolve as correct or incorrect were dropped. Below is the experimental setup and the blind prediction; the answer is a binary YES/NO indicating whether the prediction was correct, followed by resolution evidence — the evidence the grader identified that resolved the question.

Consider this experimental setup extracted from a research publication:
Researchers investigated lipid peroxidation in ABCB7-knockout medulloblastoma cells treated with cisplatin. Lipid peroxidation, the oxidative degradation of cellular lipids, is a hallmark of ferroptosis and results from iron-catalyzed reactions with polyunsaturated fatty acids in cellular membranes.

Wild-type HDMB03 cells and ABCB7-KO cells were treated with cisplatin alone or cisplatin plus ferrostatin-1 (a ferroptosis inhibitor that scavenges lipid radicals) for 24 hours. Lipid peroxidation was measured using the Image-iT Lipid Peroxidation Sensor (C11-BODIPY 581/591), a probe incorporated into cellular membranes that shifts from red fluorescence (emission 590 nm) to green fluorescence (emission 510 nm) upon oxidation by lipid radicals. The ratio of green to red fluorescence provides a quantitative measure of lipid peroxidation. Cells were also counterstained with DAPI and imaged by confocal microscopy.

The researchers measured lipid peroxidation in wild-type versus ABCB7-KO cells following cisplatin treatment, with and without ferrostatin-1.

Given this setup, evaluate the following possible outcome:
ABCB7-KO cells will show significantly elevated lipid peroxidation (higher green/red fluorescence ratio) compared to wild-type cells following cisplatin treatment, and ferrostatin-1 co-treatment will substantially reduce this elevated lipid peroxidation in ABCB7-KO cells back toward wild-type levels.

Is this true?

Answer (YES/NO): YES